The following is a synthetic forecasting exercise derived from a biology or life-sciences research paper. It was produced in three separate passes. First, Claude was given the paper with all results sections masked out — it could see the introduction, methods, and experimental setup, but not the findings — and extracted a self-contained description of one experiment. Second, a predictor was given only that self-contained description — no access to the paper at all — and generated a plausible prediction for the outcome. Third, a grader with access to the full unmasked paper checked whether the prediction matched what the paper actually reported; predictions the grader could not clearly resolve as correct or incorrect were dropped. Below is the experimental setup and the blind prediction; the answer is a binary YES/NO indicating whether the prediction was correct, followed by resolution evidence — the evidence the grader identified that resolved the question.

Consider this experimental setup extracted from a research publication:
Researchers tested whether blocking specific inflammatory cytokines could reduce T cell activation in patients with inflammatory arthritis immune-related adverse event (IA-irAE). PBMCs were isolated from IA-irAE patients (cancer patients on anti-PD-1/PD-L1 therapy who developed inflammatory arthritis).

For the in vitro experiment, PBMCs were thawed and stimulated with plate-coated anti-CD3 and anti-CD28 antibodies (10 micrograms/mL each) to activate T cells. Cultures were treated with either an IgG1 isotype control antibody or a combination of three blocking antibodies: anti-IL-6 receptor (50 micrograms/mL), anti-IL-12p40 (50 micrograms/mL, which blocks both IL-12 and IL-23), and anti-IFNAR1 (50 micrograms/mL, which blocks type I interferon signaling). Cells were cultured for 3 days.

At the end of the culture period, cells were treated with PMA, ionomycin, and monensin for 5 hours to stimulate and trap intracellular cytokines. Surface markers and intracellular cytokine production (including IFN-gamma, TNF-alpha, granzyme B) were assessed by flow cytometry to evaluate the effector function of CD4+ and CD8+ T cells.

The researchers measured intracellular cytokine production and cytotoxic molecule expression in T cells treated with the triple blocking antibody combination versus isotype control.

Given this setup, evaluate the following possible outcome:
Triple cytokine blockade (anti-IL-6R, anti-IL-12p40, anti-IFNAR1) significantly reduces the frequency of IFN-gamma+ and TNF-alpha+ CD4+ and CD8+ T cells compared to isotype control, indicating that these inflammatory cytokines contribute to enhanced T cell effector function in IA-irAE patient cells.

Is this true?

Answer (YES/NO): NO